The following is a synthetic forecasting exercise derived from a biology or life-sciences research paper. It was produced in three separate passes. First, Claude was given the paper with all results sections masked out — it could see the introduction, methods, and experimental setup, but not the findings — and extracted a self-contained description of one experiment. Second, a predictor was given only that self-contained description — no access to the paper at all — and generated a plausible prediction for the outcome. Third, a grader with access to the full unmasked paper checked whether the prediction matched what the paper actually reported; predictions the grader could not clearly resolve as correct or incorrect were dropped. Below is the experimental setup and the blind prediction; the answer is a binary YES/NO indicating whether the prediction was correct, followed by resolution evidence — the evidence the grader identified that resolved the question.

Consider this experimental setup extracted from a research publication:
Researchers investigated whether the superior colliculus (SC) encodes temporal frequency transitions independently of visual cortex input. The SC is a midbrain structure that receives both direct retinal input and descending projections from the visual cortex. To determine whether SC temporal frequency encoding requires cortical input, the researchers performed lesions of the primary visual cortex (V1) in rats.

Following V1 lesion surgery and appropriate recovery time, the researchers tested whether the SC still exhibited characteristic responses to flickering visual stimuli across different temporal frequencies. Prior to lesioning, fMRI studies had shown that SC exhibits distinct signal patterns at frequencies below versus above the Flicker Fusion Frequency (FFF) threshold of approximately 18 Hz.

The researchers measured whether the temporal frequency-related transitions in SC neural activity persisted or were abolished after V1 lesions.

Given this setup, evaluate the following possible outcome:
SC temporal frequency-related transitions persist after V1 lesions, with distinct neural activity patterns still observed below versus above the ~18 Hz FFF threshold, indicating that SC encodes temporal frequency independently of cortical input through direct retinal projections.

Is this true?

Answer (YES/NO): YES